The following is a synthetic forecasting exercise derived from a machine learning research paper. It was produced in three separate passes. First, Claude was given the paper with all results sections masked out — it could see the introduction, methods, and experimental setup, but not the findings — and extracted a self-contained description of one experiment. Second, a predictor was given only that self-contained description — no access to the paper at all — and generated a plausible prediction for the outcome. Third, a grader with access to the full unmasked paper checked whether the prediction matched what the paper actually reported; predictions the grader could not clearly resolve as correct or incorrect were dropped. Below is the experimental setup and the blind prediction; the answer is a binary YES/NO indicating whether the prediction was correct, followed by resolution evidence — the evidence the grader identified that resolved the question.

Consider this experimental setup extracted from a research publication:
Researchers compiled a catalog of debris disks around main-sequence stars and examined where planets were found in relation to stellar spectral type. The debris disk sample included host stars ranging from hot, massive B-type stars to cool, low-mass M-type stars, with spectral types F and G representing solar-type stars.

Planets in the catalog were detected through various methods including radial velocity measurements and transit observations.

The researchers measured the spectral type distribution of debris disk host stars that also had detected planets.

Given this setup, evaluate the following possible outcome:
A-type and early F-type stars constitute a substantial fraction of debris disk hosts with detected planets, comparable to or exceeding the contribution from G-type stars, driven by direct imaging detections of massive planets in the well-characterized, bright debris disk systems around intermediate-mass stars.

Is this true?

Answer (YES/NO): NO